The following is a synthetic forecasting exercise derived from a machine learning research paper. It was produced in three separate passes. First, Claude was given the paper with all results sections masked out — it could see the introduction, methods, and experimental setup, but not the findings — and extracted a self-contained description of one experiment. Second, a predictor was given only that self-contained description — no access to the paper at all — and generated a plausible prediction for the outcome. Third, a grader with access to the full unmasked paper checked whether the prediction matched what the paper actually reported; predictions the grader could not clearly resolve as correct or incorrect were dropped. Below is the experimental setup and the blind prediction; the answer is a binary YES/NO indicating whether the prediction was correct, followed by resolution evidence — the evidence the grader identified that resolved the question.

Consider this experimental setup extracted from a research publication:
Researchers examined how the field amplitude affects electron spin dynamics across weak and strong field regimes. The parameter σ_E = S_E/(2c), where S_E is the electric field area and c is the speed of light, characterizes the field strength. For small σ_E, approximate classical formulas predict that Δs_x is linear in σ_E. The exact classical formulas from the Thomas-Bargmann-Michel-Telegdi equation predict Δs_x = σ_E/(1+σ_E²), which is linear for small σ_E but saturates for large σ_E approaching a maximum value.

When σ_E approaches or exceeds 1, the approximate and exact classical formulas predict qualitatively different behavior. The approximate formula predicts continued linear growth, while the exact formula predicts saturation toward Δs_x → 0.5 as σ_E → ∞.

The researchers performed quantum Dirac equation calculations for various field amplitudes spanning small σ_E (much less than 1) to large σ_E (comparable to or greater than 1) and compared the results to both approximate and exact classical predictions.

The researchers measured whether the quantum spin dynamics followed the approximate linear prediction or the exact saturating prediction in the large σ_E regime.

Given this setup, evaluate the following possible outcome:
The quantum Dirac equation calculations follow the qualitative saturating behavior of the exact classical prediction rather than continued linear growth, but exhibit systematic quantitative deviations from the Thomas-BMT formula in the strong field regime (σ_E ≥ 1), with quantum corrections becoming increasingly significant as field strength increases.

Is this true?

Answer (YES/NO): NO